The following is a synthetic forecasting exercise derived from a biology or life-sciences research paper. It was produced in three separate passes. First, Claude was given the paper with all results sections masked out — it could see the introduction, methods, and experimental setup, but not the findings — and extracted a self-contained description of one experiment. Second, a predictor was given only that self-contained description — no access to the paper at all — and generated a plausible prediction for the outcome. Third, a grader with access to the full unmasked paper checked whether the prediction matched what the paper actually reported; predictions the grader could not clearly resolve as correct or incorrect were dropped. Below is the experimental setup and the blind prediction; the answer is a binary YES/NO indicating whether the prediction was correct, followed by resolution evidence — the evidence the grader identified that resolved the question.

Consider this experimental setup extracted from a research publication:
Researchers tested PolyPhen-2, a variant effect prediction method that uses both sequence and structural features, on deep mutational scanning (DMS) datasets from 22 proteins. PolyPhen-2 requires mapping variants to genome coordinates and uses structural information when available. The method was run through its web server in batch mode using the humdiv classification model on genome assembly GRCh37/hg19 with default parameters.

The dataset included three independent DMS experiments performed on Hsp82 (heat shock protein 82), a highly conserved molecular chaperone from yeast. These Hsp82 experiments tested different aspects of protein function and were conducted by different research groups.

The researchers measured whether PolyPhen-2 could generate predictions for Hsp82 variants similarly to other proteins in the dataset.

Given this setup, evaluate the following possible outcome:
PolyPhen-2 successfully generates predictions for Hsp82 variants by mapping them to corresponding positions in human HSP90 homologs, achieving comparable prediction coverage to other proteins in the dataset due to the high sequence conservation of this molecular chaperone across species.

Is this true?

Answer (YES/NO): NO